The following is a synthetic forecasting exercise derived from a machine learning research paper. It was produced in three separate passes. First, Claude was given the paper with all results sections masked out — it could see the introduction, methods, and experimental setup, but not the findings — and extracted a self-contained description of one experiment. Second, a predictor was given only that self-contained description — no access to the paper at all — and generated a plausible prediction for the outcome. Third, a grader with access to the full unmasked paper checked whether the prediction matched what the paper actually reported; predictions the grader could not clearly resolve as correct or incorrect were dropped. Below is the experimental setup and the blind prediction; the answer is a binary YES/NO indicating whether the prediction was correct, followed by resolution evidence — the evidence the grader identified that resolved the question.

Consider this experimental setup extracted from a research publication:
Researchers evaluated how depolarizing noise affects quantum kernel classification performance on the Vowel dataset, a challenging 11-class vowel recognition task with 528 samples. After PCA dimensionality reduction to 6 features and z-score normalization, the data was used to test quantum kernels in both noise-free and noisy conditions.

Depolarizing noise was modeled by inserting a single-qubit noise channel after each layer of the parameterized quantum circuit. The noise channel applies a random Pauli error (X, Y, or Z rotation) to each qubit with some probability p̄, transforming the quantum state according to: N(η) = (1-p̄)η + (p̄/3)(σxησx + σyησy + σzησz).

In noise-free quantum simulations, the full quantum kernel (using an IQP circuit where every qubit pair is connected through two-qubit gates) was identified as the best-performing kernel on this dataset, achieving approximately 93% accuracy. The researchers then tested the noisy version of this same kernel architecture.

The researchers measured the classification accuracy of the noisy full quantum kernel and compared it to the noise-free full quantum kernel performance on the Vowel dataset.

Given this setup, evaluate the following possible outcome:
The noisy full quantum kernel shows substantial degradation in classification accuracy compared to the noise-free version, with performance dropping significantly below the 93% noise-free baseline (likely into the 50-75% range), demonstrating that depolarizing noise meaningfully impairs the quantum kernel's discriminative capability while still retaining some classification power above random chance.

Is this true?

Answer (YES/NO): NO